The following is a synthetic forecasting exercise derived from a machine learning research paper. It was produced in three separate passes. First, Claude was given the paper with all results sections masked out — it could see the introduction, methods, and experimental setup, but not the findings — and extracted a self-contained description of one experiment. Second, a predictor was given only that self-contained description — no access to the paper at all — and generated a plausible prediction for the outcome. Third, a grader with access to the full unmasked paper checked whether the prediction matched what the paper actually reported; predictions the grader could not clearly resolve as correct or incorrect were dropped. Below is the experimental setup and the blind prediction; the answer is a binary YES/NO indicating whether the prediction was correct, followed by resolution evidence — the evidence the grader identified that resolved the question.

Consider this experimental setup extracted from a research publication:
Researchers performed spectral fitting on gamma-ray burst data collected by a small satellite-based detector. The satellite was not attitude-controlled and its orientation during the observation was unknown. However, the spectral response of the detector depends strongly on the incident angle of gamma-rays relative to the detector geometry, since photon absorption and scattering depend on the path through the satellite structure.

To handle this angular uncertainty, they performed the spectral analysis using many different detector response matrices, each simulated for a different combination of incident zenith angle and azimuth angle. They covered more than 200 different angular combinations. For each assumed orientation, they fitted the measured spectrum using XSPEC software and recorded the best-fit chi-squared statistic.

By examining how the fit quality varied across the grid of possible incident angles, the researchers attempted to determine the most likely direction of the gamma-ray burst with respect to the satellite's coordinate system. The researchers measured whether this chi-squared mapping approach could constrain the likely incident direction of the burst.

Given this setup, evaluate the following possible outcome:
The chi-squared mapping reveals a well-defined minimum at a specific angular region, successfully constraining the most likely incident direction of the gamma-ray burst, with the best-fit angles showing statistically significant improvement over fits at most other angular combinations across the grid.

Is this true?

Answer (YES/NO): NO